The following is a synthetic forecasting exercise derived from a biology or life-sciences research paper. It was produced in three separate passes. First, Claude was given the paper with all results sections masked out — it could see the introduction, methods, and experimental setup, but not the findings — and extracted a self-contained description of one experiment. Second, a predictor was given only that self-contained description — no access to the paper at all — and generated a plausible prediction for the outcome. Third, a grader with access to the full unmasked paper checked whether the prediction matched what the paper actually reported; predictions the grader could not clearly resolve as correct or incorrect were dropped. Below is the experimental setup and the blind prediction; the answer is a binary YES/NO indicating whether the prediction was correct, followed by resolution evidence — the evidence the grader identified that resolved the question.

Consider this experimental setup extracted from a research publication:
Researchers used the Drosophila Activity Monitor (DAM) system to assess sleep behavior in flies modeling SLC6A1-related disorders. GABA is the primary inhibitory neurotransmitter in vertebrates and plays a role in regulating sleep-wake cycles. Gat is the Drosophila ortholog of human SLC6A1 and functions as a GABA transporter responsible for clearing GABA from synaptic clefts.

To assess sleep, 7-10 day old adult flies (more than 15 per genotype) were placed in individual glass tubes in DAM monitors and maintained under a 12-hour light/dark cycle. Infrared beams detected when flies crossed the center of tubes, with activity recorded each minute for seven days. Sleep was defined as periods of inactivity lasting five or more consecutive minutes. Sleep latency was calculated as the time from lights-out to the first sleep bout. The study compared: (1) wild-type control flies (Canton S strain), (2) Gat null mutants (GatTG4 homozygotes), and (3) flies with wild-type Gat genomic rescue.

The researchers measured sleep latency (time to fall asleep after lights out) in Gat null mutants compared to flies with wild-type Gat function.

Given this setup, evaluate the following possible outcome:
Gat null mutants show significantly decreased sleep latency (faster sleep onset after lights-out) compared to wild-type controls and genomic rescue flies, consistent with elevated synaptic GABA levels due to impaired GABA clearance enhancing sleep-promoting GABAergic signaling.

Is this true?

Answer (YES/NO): YES